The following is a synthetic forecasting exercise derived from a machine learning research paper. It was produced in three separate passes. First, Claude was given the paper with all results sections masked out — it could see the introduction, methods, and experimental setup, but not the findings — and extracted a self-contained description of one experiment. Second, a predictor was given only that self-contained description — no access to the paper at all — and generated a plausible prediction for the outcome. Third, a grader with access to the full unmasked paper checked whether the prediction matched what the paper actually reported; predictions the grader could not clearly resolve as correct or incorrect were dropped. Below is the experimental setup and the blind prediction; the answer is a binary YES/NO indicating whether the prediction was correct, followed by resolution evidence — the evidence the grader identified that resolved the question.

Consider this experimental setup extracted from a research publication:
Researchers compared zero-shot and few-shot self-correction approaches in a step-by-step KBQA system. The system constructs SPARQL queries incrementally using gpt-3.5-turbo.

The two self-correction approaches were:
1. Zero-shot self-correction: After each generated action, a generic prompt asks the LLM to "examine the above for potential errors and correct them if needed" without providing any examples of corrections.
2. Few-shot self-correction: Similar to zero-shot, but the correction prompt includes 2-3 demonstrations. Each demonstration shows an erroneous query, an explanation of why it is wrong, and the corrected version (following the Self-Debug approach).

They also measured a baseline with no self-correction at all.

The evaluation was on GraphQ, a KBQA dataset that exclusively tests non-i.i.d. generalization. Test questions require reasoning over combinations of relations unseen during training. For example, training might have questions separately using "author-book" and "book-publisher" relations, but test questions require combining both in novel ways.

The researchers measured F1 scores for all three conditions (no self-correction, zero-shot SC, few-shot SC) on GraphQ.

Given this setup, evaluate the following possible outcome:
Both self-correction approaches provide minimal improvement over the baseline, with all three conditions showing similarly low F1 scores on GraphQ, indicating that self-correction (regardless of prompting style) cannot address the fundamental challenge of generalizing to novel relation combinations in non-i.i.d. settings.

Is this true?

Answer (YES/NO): NO